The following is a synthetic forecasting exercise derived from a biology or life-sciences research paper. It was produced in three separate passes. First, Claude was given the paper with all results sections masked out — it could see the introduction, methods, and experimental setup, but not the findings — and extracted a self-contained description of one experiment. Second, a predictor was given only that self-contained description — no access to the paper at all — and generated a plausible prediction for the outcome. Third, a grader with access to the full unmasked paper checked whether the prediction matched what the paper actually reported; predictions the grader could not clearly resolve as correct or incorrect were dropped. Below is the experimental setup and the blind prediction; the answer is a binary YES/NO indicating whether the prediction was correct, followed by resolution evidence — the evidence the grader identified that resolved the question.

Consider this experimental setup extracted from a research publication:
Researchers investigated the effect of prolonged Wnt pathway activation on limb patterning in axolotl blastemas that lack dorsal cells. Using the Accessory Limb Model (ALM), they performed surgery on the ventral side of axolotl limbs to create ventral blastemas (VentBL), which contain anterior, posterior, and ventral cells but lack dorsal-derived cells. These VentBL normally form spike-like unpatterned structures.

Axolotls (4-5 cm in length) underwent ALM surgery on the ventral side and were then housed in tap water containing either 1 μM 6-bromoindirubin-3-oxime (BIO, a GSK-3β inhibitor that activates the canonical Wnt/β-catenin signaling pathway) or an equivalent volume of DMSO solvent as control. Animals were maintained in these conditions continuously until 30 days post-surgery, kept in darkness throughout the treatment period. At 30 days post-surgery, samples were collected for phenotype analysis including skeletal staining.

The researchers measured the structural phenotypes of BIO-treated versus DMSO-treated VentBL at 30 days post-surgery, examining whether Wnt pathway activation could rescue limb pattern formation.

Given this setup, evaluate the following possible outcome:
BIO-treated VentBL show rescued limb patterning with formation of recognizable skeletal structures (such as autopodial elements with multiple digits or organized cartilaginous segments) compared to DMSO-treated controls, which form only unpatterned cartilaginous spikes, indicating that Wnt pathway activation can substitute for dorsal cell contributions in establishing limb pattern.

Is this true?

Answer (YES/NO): YES